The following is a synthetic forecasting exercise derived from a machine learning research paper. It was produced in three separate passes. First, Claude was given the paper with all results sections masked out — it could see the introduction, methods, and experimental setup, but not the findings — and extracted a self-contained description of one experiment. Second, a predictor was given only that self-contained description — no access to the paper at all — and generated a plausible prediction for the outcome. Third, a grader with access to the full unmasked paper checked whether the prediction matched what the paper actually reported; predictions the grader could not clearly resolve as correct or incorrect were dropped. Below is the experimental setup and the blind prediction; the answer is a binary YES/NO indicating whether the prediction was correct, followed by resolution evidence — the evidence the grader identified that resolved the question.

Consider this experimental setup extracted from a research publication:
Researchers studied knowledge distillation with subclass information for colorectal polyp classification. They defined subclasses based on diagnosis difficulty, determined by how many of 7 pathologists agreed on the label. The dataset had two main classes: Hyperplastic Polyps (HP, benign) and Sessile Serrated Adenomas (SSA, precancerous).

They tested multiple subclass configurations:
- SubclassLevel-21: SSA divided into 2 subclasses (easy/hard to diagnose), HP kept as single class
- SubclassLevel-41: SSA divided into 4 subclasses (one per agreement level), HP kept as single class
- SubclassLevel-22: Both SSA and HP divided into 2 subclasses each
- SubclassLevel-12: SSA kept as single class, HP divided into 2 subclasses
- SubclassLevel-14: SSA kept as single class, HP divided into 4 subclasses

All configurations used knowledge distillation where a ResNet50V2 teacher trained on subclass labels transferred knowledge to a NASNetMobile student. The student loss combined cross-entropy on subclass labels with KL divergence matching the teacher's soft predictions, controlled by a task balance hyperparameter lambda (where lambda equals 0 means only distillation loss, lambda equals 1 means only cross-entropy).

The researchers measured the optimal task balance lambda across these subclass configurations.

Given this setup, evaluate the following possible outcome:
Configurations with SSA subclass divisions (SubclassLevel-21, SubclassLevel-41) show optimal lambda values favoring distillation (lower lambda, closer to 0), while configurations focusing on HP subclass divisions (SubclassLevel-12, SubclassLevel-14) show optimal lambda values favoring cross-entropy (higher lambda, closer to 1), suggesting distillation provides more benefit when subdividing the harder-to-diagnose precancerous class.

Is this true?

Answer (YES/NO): NO